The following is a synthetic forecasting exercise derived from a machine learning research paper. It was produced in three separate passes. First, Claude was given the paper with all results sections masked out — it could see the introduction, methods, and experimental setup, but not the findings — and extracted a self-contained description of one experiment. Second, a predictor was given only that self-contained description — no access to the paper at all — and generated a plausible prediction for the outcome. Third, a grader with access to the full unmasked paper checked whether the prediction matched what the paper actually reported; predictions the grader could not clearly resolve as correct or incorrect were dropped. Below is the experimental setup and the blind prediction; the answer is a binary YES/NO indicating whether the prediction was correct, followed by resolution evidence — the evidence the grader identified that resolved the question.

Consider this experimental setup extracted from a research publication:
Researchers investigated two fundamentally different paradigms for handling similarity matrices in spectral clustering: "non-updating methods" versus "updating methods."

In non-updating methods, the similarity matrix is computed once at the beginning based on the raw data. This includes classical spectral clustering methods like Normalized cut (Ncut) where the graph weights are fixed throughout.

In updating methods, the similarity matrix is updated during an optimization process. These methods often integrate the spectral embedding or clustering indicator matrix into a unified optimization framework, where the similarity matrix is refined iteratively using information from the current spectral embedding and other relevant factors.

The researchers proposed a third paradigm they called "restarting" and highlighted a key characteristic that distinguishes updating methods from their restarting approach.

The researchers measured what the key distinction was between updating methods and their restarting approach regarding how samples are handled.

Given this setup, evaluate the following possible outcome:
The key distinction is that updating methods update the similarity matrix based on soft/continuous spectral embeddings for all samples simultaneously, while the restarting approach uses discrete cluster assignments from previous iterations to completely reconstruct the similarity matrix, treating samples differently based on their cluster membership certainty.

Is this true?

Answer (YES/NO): NO